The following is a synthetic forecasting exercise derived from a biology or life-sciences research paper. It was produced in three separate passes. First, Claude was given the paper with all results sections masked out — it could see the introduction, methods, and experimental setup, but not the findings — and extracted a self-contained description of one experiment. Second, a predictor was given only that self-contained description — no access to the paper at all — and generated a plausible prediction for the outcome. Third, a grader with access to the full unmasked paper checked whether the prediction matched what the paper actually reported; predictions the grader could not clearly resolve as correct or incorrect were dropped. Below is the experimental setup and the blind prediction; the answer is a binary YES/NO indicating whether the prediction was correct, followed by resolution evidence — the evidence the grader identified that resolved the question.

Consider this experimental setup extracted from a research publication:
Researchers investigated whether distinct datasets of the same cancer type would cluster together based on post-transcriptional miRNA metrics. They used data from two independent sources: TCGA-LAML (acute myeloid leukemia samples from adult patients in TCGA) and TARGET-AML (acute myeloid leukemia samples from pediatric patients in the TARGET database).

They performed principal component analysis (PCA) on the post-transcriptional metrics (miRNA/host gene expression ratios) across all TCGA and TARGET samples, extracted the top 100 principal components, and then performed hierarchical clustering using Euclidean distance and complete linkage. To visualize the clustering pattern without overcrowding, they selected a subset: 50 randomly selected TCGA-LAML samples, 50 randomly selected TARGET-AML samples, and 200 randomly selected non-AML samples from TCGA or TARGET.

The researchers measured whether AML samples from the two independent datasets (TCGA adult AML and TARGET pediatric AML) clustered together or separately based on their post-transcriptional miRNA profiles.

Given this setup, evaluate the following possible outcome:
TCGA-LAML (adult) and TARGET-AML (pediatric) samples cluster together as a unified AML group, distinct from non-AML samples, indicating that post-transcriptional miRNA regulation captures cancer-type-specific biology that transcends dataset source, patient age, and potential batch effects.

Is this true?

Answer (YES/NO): YES